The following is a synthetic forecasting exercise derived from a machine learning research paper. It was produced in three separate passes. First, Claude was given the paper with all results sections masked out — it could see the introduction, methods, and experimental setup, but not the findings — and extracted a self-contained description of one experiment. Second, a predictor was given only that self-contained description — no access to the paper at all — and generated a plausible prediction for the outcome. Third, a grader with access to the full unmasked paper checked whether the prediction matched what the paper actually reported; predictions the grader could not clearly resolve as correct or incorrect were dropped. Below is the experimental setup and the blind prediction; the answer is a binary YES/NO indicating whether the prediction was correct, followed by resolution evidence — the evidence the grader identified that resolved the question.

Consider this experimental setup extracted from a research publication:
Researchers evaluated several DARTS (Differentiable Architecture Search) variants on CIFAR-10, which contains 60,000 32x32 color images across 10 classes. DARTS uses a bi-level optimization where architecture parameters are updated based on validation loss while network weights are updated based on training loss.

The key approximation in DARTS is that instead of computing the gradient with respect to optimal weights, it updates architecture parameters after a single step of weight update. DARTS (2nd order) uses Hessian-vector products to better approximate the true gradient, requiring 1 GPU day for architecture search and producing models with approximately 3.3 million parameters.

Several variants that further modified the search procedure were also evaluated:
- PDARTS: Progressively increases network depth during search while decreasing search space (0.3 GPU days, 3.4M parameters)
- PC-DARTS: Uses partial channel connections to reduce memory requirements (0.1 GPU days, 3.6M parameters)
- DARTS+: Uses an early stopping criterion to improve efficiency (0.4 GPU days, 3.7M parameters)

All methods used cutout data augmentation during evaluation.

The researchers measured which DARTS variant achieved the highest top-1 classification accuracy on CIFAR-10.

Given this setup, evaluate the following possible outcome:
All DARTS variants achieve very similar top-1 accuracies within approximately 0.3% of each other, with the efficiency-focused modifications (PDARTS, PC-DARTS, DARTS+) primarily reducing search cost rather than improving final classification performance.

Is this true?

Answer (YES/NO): NO